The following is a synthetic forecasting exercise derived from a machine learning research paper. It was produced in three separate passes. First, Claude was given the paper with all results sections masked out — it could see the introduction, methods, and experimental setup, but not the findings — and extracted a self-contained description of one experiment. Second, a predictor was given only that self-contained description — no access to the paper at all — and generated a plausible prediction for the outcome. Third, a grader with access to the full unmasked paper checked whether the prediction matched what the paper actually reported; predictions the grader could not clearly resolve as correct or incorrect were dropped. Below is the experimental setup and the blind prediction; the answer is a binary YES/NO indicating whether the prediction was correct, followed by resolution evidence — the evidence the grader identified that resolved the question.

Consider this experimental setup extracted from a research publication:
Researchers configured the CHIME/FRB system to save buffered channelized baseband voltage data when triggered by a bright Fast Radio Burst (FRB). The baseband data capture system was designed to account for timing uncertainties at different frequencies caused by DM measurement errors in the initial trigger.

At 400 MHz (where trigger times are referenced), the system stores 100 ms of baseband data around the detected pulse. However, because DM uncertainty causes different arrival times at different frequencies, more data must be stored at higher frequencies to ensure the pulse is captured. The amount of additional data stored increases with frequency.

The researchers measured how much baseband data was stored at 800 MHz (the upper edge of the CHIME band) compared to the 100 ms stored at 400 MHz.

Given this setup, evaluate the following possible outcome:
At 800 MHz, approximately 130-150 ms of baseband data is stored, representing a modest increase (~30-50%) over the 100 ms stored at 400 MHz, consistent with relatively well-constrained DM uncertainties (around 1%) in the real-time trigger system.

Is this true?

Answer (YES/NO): NO